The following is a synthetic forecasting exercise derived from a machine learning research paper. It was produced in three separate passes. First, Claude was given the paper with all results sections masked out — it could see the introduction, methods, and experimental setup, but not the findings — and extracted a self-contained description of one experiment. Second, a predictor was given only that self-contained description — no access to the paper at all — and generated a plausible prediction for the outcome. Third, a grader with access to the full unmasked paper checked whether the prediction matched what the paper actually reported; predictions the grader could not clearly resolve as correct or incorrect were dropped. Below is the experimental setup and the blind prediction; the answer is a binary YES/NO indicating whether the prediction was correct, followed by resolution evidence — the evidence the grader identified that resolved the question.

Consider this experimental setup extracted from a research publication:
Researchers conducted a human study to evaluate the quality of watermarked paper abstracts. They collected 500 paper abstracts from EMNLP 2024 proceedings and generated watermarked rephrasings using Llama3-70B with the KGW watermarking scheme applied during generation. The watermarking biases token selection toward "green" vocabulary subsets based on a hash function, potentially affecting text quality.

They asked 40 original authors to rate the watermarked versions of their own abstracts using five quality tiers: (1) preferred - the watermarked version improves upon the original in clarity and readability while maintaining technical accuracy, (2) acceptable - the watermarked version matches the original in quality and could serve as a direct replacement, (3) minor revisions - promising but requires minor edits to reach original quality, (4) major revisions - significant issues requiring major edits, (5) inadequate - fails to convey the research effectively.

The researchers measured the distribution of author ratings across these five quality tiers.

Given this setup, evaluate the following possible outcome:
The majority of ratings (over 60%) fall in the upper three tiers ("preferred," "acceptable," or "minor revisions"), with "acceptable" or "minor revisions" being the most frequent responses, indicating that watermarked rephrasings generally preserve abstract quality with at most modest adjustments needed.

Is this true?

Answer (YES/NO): YES